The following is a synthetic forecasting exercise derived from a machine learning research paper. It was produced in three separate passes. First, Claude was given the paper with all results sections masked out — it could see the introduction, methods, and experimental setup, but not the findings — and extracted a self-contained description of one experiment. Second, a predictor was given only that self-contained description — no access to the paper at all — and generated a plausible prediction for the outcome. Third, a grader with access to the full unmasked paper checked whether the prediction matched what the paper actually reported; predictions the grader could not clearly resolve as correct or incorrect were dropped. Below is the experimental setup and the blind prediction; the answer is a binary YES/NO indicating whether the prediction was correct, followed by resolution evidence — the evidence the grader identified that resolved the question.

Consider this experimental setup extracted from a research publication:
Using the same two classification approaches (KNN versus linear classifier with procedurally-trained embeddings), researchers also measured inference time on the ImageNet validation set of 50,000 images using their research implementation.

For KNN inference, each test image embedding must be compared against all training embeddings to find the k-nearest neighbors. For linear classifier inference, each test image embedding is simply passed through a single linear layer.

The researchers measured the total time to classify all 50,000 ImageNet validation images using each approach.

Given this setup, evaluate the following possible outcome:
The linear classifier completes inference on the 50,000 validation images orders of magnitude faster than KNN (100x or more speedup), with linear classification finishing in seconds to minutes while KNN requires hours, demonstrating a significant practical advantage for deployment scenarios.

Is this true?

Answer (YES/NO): NO